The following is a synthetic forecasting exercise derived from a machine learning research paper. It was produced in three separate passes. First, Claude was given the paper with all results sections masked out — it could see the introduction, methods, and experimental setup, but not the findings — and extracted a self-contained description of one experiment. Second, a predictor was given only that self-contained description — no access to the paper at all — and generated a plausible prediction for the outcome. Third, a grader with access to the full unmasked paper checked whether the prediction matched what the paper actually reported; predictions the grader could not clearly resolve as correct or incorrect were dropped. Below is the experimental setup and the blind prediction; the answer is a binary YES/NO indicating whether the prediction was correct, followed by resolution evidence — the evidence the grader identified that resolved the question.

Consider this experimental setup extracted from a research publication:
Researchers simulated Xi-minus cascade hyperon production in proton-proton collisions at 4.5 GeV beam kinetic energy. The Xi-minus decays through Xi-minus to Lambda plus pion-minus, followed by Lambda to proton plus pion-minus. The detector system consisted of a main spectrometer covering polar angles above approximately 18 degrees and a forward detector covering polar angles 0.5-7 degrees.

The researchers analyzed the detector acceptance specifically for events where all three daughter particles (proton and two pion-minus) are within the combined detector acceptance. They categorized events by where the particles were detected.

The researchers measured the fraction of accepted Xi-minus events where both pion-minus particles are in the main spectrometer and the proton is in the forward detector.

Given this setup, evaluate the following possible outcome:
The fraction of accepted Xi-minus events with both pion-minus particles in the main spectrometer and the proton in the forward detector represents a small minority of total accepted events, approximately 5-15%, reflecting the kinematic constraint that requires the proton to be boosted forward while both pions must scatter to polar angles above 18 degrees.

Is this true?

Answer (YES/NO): NO